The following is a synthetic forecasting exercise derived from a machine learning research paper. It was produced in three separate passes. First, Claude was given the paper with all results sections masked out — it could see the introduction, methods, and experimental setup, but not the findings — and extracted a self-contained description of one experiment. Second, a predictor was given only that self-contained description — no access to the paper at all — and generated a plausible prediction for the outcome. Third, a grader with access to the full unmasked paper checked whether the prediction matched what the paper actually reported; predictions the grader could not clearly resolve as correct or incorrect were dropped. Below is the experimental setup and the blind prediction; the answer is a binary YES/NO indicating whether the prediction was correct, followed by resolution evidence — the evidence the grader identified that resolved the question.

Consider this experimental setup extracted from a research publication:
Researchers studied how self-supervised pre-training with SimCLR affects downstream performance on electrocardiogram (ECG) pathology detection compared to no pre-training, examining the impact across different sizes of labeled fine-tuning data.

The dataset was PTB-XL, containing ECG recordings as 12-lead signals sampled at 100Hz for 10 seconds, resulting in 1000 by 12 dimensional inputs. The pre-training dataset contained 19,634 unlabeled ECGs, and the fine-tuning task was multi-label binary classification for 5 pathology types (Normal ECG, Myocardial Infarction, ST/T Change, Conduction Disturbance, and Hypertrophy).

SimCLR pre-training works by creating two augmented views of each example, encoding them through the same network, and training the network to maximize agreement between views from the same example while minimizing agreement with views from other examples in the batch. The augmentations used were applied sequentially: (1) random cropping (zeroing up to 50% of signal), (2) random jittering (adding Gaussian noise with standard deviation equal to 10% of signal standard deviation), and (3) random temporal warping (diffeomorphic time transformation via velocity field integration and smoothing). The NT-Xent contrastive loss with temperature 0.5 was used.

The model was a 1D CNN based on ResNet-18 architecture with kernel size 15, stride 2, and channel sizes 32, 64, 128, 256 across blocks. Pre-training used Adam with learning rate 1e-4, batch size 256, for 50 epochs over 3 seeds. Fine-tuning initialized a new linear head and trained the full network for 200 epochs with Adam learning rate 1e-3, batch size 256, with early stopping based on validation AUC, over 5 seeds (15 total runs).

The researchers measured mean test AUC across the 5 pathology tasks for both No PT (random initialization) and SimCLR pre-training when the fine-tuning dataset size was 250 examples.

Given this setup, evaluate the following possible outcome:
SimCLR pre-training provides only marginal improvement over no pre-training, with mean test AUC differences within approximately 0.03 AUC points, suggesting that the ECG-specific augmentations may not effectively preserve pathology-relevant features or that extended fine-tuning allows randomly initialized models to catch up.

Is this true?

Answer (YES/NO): YES